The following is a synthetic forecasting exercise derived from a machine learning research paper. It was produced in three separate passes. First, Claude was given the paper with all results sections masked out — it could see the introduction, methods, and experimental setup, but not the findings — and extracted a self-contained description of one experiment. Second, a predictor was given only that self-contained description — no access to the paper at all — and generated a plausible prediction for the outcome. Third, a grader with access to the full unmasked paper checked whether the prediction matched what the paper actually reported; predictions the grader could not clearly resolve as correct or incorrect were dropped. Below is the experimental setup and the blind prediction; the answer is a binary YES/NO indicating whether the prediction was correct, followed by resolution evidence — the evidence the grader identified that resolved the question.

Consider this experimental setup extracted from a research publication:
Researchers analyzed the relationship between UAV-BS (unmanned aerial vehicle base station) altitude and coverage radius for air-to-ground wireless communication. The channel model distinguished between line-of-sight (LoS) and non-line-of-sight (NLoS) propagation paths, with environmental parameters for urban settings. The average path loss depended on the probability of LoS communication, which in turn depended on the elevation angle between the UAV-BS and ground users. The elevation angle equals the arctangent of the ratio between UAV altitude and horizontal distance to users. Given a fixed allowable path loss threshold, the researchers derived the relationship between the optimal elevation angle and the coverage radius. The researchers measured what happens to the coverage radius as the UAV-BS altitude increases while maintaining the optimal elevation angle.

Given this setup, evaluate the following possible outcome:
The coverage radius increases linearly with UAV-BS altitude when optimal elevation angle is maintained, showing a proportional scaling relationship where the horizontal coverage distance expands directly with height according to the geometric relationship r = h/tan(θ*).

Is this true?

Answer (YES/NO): YES